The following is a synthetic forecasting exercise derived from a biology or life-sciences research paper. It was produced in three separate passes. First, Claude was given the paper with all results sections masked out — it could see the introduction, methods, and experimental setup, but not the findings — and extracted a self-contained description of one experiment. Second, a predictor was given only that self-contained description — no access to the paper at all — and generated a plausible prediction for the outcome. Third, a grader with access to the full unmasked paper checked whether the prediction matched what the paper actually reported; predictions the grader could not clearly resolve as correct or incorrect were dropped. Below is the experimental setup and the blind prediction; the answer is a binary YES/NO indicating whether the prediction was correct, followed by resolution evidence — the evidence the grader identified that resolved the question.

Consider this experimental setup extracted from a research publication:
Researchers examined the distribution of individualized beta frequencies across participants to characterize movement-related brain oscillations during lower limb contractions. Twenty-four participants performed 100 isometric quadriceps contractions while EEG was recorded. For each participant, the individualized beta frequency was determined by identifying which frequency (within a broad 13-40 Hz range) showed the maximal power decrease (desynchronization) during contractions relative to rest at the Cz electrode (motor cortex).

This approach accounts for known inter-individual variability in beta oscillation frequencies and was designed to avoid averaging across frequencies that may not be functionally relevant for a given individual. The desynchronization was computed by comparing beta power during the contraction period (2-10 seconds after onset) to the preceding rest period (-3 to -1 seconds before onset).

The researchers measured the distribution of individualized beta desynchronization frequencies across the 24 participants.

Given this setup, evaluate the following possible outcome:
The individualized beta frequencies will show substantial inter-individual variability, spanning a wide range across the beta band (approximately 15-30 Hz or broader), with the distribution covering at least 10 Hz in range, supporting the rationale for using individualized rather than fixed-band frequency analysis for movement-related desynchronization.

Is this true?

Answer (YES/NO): YES